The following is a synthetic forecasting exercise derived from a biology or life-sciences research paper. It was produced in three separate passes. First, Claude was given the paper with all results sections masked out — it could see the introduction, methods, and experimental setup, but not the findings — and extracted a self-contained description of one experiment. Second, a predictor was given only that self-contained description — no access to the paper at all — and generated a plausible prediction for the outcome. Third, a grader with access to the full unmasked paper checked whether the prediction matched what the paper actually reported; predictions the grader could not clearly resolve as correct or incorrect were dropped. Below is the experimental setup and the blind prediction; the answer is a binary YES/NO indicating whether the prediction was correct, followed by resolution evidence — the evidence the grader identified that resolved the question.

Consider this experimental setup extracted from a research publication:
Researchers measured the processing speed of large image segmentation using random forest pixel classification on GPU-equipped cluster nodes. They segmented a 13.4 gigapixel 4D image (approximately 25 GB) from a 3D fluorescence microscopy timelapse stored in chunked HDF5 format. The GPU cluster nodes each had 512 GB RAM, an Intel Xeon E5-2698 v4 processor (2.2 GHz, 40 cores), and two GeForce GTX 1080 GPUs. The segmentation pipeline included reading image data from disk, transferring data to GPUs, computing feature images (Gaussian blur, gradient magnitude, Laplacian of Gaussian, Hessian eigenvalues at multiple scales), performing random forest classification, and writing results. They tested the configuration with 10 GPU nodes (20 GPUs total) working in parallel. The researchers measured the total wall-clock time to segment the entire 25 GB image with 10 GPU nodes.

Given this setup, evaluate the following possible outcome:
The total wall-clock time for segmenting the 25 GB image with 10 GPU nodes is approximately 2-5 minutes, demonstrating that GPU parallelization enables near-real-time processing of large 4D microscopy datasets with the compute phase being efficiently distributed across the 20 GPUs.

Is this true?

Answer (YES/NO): NO